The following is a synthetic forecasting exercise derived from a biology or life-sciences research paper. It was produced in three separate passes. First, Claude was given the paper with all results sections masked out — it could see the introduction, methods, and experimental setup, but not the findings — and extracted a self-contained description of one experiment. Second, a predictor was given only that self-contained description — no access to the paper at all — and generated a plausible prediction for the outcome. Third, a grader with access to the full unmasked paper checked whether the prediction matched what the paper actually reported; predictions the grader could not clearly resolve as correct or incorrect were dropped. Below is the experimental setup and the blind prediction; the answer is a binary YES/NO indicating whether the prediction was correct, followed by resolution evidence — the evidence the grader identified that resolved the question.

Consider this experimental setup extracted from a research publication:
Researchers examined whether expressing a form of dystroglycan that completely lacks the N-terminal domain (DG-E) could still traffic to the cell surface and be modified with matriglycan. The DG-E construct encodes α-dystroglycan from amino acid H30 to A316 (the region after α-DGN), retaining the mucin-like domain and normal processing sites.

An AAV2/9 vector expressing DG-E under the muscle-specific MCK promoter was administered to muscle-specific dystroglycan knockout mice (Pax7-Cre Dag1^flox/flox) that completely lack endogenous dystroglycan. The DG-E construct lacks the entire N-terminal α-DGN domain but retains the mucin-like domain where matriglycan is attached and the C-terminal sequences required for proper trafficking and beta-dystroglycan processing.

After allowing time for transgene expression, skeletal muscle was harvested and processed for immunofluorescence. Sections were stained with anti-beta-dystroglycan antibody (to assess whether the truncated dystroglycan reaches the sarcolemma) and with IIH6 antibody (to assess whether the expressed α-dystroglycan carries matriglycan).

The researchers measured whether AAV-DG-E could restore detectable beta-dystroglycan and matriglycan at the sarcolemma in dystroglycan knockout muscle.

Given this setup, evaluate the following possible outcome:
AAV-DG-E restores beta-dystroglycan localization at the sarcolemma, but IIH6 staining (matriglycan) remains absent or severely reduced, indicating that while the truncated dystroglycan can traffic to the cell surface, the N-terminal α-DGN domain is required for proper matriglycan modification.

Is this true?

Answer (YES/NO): NO